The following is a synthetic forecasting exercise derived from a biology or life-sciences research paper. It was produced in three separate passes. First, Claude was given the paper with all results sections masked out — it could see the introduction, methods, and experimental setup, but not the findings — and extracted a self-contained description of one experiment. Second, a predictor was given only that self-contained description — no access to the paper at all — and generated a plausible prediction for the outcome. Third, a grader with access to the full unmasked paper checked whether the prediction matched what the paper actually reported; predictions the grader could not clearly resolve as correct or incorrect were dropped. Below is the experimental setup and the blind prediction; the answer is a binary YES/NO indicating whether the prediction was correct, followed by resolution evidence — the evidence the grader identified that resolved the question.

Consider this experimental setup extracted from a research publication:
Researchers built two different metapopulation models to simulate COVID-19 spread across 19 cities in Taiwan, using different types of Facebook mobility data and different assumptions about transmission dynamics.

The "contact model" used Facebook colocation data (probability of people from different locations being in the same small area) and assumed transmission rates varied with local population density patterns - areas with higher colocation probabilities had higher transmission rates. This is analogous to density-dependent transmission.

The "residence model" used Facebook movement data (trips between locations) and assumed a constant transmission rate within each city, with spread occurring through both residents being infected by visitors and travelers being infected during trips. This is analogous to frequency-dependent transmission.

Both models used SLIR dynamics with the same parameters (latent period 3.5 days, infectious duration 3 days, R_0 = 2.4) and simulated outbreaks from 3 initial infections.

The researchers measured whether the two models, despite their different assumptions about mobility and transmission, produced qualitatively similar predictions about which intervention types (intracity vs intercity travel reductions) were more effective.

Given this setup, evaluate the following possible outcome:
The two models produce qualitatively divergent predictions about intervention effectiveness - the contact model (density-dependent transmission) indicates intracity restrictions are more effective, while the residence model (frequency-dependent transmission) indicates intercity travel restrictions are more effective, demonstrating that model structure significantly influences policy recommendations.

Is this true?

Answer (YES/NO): NO